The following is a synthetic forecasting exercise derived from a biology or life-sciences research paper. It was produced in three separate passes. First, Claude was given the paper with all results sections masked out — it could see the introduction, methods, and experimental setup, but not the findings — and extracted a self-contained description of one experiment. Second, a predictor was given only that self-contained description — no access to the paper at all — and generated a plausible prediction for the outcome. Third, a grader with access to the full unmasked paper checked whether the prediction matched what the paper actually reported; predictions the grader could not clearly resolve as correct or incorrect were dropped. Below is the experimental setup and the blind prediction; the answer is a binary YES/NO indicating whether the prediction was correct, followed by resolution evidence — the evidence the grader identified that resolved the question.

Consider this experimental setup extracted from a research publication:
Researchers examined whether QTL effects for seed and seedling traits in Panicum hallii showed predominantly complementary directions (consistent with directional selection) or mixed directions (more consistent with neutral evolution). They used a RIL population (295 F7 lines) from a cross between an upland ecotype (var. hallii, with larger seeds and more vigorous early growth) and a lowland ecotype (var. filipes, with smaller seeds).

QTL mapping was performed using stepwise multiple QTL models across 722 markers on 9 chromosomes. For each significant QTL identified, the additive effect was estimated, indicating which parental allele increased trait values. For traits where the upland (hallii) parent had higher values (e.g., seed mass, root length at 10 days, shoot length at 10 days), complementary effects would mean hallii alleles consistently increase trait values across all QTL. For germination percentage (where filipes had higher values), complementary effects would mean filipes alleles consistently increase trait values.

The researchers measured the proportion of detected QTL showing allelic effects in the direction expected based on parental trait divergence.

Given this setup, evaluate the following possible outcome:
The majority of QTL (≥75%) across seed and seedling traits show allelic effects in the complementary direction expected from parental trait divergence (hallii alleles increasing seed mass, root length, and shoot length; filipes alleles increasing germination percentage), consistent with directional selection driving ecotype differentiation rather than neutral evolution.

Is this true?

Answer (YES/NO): YES